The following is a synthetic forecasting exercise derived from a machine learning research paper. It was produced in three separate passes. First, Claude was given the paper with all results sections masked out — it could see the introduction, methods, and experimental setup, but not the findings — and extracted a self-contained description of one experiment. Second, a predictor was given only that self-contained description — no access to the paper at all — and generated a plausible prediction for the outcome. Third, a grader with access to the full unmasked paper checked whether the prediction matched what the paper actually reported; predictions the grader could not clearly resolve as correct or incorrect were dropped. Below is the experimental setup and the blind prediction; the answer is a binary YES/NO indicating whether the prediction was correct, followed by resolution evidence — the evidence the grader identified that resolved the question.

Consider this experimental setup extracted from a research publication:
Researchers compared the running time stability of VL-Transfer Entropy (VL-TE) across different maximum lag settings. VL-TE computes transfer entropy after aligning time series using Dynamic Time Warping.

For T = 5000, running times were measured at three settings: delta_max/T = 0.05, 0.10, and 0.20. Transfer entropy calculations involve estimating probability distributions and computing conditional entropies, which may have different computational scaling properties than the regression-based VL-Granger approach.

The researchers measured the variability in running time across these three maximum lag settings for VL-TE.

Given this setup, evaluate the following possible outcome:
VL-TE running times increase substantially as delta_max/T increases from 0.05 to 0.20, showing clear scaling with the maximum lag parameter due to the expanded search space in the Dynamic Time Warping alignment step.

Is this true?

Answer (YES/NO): NO